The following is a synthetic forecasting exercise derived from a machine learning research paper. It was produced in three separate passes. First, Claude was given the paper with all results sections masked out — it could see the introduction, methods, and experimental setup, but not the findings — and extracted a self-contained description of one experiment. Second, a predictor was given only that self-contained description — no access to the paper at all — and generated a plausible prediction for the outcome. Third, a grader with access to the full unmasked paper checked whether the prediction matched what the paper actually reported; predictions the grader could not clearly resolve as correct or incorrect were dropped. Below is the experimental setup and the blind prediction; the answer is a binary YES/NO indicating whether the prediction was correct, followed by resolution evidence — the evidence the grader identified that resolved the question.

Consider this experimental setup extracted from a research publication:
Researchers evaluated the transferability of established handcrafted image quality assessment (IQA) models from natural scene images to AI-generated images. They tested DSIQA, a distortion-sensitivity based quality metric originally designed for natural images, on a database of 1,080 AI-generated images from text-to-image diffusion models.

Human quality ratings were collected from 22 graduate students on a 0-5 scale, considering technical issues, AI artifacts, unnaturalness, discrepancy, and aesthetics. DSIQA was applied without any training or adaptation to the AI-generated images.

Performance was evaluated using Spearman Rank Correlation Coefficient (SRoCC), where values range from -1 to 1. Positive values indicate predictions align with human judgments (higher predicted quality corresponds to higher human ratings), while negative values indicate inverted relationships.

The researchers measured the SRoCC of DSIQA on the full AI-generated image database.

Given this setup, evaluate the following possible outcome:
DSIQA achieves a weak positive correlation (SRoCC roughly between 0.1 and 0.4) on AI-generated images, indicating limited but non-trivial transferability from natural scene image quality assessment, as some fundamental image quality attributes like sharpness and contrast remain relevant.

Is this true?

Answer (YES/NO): NO